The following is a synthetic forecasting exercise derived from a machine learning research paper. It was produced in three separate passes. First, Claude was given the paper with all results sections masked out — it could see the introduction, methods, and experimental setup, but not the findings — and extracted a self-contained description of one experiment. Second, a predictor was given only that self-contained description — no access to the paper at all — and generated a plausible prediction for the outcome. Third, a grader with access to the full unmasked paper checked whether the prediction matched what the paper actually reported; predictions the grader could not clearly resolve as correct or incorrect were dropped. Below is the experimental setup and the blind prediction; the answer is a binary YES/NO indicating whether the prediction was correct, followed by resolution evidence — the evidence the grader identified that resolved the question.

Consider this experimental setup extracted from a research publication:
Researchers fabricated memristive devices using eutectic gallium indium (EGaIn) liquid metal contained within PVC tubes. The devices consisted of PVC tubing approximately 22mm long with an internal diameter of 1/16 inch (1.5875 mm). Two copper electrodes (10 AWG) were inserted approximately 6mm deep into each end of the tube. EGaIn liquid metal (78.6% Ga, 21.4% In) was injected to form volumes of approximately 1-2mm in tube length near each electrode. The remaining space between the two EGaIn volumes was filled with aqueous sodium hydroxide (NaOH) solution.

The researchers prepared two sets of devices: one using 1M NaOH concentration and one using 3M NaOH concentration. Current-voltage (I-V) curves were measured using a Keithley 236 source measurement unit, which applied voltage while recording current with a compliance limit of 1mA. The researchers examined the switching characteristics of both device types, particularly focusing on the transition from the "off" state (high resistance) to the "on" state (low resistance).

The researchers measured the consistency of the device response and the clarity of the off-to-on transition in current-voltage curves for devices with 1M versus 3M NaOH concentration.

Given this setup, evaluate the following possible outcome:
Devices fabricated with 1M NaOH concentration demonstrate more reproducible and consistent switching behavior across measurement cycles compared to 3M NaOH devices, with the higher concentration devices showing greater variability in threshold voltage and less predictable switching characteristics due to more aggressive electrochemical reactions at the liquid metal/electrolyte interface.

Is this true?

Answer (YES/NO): NO